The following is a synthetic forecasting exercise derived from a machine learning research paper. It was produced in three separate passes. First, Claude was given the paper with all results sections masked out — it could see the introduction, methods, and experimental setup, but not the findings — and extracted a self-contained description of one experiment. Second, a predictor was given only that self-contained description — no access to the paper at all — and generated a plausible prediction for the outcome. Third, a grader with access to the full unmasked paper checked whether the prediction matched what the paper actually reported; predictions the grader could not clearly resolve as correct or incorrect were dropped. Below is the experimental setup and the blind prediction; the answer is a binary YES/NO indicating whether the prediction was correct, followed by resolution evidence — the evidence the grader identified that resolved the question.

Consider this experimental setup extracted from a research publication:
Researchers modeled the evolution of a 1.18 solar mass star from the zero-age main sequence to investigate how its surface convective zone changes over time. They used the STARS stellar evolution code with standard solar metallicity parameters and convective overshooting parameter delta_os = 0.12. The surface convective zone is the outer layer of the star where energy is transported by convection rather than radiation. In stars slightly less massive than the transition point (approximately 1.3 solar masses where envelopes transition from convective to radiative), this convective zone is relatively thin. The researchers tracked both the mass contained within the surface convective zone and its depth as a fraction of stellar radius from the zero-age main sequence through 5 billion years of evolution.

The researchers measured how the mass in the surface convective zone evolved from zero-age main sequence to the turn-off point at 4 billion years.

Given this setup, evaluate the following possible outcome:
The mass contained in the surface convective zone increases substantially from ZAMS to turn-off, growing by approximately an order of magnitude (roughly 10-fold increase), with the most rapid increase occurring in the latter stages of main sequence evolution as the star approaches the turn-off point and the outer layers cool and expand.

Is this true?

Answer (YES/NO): NO